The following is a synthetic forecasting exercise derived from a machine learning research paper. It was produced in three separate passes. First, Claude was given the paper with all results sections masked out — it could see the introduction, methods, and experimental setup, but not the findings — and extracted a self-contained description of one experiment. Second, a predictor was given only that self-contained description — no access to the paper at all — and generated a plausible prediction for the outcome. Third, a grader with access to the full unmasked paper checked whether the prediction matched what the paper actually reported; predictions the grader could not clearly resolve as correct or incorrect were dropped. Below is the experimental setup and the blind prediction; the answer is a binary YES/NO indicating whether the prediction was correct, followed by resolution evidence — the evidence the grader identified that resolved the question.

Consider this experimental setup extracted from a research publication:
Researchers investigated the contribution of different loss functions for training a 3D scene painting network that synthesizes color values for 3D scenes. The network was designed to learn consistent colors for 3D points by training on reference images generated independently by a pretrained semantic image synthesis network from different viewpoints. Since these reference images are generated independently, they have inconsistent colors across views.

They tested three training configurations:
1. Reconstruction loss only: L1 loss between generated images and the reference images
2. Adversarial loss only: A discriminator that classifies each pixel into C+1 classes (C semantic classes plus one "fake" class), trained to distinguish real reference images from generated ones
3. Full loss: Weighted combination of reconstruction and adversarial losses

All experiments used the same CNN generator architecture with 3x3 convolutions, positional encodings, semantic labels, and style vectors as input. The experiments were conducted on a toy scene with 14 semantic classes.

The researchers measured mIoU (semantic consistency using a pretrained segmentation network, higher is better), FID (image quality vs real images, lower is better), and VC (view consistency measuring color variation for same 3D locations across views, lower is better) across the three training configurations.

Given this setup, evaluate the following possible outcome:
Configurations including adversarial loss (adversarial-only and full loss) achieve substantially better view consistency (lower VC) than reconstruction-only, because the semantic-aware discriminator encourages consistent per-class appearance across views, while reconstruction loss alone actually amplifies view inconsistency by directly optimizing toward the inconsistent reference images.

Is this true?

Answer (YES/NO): NO